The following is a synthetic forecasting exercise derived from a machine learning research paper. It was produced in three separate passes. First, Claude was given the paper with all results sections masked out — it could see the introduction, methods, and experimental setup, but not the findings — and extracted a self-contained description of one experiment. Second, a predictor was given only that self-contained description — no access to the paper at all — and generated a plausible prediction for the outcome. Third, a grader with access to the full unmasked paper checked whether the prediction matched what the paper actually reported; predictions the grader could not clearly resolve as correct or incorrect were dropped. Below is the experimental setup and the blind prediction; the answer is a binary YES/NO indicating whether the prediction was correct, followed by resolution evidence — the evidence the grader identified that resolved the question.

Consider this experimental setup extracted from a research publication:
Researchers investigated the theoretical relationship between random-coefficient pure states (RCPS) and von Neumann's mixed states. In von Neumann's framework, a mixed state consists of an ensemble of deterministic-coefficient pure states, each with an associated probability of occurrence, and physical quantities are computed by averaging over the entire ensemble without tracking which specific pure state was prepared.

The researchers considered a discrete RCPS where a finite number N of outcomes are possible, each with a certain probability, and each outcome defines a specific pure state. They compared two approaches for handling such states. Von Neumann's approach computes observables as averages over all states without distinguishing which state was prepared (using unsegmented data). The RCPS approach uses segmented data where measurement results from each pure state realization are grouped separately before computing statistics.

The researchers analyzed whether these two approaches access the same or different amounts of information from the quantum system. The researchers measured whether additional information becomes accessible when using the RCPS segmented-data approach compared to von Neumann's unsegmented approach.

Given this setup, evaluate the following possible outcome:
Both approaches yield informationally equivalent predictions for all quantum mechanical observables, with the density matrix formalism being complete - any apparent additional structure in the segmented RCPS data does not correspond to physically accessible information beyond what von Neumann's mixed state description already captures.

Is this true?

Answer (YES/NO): NO